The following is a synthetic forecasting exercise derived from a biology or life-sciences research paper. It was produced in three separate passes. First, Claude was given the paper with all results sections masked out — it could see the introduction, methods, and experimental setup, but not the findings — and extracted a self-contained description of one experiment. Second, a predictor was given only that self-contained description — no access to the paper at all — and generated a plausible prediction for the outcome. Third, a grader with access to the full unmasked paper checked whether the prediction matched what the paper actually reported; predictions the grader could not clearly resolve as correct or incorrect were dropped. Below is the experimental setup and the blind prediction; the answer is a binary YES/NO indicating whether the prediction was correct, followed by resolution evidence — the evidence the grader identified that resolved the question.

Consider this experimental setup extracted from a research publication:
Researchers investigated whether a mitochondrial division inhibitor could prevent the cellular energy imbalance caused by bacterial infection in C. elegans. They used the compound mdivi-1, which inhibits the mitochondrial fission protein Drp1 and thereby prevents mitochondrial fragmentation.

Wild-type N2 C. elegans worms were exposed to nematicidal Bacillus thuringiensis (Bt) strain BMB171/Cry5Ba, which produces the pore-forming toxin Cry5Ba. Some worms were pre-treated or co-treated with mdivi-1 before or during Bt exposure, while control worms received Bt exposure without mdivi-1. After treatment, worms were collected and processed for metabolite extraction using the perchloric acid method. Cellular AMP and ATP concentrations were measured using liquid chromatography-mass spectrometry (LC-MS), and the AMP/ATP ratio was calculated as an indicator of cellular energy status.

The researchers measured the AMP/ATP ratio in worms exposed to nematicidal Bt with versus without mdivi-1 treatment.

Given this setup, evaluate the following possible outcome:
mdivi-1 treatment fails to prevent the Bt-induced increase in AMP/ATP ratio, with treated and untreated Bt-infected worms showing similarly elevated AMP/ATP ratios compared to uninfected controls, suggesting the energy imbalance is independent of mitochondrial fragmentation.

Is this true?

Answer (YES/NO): NO